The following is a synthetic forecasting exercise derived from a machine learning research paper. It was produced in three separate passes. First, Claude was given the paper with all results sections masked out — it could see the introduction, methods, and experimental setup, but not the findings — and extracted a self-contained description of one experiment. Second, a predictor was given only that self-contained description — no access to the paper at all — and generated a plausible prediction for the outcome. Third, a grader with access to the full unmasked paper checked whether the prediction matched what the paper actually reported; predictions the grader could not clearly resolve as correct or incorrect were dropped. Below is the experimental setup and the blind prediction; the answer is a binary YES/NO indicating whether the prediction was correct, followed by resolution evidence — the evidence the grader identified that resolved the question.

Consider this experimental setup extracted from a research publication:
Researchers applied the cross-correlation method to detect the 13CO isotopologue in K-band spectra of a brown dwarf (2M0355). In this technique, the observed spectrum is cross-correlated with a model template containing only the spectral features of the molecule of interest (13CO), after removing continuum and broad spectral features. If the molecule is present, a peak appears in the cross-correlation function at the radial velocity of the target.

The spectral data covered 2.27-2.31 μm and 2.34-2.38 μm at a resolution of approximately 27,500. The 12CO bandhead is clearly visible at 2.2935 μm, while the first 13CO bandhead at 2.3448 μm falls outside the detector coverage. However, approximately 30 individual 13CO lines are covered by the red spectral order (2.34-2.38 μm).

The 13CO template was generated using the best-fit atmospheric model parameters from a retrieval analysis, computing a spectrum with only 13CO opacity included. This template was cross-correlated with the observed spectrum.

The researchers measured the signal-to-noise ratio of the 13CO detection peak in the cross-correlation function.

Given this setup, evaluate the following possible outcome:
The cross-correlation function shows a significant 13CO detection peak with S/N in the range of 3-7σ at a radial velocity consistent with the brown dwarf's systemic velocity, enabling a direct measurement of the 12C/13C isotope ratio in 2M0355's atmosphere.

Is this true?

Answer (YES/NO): NO